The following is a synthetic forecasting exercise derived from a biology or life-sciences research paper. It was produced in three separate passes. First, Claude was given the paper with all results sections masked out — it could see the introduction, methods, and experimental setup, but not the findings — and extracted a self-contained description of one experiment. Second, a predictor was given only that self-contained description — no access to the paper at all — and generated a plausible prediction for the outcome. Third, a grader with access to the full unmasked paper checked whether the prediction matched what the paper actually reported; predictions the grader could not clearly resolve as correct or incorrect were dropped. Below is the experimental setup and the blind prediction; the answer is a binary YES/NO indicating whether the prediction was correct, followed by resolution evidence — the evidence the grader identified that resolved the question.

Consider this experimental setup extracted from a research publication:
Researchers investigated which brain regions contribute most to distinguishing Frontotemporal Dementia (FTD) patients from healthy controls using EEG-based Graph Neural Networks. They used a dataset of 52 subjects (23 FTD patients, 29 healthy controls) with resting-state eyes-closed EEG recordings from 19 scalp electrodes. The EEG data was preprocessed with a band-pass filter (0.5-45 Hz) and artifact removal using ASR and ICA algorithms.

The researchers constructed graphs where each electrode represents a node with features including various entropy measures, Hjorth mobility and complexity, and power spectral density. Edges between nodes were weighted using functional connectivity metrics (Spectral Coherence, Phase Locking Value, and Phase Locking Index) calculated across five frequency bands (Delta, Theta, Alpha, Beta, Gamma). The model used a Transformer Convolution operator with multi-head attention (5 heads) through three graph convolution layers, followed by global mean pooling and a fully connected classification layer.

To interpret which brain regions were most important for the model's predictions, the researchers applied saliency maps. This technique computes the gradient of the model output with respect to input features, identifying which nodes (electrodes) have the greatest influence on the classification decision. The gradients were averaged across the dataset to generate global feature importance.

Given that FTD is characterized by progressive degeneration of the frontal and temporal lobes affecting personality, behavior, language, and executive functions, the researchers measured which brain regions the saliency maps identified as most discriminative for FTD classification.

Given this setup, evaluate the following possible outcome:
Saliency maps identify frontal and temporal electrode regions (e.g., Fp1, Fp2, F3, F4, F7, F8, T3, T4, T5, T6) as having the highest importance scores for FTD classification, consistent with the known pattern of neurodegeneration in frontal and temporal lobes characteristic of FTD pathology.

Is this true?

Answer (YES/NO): NO